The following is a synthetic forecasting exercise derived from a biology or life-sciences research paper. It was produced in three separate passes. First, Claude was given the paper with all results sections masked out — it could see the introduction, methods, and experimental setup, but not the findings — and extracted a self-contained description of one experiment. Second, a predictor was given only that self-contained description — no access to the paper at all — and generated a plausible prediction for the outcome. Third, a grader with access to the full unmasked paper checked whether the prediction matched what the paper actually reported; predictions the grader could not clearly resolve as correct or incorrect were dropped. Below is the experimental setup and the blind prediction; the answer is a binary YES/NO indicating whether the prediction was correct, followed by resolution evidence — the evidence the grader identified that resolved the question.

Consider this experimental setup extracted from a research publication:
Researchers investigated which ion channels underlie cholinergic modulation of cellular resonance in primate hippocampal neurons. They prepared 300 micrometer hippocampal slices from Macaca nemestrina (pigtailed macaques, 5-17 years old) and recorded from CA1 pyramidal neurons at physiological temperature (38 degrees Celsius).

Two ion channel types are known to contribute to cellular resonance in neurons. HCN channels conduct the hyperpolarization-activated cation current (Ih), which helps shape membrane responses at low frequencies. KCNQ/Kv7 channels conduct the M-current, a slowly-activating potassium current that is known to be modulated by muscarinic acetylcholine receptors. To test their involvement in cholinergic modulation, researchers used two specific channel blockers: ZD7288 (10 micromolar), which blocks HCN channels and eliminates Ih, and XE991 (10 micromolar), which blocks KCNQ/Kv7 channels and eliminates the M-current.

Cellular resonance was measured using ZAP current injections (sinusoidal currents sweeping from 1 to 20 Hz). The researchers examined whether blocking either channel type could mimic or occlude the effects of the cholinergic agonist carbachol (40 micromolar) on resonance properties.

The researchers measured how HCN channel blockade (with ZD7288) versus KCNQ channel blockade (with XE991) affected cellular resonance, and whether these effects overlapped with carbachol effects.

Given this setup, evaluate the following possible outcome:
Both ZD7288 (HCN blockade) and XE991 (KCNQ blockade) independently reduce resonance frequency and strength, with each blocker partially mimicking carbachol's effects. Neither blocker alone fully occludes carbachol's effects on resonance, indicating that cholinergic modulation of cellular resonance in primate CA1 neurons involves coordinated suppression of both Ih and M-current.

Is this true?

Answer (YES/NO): NO